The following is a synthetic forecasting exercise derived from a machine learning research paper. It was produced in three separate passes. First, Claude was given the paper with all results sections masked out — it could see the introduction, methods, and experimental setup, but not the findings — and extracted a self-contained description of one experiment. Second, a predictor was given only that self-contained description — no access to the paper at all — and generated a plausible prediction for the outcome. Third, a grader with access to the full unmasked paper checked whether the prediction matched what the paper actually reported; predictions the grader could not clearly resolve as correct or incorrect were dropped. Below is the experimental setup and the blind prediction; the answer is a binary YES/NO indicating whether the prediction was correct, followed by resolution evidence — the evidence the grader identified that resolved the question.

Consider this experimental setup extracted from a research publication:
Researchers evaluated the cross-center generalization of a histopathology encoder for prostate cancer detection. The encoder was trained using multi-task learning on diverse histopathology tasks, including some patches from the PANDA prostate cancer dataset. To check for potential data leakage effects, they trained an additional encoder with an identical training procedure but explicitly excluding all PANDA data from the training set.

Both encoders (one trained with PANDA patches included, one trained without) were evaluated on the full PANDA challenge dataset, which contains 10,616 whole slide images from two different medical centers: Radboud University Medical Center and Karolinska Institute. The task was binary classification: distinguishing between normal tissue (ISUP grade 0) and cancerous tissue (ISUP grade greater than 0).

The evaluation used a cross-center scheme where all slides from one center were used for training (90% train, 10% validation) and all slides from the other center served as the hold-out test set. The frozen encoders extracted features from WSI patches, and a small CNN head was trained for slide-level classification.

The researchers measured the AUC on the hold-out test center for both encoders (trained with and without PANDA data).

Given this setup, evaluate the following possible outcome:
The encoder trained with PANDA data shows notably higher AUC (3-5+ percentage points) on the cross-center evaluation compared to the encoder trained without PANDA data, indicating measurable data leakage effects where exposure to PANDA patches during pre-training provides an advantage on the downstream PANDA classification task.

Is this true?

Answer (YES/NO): NO